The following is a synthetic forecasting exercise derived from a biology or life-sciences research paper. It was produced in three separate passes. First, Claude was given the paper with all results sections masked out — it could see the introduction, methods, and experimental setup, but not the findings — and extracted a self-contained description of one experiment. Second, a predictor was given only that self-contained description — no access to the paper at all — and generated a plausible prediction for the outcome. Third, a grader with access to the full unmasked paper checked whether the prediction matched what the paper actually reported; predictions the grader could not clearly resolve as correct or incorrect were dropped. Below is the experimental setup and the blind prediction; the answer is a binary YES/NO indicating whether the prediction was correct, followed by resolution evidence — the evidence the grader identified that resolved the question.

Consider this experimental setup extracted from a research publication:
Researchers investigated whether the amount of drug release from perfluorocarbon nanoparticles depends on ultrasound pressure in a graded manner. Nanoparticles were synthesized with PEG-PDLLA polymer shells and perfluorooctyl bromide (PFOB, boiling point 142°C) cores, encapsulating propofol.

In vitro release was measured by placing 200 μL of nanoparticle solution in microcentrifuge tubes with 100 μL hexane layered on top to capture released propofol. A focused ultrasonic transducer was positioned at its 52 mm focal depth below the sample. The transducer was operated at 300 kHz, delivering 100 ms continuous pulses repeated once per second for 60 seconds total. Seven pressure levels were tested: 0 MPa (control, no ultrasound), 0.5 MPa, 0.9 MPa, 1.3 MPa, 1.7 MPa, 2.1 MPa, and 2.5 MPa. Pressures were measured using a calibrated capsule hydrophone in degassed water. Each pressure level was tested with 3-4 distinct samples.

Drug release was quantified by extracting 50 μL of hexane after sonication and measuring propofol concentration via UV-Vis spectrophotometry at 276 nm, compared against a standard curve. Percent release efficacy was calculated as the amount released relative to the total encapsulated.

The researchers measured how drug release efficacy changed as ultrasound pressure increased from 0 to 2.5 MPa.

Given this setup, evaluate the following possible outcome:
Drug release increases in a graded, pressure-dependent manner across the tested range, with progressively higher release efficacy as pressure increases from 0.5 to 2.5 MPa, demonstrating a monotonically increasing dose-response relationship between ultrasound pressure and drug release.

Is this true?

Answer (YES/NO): NO